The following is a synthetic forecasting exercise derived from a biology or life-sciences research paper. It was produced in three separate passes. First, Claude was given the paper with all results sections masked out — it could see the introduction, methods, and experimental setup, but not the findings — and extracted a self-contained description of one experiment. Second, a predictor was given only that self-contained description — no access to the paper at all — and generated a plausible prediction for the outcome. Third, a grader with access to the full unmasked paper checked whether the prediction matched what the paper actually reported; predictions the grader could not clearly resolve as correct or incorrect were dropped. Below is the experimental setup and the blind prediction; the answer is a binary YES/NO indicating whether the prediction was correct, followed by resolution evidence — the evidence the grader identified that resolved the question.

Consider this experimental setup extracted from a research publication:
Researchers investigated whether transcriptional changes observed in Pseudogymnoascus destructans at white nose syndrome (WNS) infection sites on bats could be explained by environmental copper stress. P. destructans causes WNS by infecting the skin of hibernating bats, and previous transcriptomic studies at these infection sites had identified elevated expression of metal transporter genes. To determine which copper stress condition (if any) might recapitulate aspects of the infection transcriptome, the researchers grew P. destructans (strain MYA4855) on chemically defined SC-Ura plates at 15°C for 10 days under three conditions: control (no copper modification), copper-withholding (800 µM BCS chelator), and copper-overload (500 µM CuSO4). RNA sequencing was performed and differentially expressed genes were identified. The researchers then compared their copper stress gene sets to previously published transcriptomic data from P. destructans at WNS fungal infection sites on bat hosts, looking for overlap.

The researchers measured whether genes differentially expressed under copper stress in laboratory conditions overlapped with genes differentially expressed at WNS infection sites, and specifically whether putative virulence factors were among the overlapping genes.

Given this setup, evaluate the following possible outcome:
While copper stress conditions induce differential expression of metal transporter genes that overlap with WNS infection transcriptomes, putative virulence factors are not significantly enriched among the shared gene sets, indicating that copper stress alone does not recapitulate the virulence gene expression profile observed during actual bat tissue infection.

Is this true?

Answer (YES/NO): NO